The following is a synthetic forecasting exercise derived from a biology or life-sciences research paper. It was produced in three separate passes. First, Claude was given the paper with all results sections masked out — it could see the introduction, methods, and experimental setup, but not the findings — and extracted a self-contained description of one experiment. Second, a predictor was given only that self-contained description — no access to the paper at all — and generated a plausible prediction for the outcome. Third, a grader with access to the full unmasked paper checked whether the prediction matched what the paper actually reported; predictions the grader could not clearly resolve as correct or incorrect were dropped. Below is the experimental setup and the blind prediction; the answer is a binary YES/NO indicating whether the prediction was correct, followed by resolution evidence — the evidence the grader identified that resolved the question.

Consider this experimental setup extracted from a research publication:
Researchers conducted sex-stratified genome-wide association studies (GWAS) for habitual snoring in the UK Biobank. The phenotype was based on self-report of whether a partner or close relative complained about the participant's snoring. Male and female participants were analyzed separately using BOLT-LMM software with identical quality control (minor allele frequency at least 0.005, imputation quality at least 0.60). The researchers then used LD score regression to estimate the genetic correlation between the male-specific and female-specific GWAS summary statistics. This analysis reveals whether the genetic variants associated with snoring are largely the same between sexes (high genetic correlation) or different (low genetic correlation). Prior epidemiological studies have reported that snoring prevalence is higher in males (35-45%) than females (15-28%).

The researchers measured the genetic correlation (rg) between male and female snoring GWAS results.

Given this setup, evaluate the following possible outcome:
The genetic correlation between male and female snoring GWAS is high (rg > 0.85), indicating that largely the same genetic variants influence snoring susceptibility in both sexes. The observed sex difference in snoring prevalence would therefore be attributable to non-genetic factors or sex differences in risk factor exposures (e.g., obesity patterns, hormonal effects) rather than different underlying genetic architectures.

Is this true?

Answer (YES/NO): YES